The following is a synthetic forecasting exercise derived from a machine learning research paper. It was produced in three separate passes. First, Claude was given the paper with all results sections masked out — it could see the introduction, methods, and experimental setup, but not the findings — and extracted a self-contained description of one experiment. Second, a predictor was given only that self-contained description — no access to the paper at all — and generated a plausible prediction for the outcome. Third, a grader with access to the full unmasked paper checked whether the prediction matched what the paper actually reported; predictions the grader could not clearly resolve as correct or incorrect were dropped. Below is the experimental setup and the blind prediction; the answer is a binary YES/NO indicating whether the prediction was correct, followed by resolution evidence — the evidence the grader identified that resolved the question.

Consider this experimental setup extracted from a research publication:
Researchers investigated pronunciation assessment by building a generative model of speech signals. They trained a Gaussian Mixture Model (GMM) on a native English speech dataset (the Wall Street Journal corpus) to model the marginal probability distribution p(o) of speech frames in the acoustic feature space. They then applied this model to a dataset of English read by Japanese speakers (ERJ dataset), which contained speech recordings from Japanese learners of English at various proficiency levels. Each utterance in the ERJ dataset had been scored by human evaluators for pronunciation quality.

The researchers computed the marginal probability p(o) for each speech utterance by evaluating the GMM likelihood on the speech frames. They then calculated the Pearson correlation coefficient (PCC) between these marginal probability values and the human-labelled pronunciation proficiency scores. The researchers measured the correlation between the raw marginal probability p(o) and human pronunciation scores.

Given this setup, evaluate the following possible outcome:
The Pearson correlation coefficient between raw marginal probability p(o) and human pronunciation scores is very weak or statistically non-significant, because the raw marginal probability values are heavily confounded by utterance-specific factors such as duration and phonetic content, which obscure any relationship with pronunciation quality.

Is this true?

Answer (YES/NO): YES